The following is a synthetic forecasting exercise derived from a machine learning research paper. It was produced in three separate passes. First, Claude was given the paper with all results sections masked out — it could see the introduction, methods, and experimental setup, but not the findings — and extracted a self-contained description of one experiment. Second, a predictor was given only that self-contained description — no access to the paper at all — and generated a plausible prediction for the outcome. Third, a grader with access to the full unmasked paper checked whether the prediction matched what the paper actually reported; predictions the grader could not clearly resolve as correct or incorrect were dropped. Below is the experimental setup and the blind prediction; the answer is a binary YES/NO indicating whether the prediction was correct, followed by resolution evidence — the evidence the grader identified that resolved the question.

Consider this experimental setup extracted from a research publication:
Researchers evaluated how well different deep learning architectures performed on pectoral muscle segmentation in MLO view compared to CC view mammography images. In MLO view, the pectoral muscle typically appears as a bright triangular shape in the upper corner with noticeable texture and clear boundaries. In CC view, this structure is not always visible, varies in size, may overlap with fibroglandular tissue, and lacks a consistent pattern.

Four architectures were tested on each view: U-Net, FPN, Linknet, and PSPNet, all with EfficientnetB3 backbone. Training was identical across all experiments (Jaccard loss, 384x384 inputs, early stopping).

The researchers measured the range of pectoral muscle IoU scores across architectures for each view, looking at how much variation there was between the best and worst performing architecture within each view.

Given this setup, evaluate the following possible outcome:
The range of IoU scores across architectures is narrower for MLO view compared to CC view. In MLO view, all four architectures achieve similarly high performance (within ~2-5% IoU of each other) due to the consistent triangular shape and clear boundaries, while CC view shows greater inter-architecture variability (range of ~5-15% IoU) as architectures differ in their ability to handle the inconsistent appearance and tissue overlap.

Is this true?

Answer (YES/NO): NO